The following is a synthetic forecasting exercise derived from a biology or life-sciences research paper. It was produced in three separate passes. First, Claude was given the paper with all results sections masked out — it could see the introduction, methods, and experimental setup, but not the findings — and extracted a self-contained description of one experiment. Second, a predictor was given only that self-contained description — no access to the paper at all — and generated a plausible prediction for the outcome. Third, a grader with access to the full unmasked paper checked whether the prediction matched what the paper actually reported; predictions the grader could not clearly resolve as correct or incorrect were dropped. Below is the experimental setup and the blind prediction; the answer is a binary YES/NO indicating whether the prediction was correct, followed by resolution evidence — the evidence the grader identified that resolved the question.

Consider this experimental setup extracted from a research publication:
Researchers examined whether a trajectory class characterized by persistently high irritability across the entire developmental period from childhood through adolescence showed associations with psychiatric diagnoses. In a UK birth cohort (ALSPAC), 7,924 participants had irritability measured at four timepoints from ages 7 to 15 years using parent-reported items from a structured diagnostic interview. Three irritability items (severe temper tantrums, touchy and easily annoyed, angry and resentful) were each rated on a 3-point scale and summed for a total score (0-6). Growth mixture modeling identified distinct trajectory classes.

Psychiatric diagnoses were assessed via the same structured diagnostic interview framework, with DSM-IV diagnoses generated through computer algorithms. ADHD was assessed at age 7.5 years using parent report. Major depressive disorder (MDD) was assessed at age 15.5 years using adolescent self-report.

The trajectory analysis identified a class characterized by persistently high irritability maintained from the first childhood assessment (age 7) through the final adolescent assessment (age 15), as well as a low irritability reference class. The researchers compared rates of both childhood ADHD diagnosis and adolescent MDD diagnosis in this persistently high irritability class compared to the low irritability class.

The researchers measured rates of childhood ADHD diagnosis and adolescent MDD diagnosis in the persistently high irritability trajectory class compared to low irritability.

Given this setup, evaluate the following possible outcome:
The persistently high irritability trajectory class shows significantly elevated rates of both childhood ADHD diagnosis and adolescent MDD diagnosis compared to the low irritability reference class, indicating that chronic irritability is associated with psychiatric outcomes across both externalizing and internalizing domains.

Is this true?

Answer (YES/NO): YES